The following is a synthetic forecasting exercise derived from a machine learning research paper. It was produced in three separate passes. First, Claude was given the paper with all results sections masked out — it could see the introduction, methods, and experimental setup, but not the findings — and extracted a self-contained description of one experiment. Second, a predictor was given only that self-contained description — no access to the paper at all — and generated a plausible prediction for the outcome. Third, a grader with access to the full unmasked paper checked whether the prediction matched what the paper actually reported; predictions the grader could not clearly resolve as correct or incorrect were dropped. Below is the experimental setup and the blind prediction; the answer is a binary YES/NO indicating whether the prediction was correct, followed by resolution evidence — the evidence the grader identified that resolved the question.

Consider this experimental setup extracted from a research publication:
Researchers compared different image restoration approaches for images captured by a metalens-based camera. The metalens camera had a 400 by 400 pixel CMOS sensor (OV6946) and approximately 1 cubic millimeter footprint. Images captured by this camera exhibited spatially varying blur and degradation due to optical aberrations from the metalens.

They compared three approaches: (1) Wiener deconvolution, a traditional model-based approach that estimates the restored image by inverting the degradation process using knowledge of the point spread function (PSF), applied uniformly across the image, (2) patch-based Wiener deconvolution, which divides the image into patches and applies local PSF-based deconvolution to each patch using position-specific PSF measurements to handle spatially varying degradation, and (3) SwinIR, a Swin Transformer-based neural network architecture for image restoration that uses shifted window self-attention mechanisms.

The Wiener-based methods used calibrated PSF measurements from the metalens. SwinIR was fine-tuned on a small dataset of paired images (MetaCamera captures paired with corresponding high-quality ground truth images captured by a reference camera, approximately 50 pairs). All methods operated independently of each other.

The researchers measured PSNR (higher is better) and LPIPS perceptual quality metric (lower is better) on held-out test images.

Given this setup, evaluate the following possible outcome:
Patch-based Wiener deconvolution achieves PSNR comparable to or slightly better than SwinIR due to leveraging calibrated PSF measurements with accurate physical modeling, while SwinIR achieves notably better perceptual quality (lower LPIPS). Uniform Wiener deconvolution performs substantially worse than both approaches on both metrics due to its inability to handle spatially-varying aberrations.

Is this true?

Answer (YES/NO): NO